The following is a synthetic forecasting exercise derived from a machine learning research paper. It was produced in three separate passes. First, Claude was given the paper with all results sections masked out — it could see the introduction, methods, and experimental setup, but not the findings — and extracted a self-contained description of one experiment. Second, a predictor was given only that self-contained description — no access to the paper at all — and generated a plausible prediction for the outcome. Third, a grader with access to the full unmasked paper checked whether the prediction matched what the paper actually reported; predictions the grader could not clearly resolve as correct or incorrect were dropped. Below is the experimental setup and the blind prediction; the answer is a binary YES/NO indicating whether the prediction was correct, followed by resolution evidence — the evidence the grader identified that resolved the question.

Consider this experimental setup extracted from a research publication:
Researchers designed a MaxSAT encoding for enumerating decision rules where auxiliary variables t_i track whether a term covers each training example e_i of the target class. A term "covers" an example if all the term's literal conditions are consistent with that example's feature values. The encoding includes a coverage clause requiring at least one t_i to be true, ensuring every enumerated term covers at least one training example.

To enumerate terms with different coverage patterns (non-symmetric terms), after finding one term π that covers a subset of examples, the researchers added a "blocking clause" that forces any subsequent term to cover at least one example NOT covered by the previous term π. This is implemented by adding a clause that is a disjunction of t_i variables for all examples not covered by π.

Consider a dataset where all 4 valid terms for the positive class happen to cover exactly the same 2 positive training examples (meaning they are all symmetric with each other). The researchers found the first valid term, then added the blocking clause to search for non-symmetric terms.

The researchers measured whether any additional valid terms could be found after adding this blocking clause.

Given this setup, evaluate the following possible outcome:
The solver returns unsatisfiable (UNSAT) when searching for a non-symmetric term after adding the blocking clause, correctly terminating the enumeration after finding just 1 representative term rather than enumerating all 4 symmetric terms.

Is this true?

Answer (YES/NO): YES